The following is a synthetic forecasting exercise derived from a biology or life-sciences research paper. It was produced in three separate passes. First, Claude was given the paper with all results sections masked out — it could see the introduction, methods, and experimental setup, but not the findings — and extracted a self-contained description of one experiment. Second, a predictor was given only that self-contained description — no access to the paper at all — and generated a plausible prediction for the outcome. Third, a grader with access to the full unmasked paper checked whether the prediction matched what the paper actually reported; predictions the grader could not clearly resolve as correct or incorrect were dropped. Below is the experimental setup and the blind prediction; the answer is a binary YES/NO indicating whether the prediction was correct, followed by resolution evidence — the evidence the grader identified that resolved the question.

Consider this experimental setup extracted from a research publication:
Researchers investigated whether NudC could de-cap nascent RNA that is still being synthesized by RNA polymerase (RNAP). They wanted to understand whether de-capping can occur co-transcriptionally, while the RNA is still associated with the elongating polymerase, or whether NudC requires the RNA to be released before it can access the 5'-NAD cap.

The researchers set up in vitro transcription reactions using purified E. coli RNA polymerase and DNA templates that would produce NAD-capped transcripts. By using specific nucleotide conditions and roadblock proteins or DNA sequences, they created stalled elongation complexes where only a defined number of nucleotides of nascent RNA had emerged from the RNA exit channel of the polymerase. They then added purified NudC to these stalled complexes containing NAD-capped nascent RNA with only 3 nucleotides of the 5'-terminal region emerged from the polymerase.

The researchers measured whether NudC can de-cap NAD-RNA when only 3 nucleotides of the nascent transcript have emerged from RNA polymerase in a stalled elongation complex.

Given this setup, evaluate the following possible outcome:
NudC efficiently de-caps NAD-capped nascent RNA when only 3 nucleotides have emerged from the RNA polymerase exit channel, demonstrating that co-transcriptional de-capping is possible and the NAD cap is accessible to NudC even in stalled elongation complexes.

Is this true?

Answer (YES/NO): YES